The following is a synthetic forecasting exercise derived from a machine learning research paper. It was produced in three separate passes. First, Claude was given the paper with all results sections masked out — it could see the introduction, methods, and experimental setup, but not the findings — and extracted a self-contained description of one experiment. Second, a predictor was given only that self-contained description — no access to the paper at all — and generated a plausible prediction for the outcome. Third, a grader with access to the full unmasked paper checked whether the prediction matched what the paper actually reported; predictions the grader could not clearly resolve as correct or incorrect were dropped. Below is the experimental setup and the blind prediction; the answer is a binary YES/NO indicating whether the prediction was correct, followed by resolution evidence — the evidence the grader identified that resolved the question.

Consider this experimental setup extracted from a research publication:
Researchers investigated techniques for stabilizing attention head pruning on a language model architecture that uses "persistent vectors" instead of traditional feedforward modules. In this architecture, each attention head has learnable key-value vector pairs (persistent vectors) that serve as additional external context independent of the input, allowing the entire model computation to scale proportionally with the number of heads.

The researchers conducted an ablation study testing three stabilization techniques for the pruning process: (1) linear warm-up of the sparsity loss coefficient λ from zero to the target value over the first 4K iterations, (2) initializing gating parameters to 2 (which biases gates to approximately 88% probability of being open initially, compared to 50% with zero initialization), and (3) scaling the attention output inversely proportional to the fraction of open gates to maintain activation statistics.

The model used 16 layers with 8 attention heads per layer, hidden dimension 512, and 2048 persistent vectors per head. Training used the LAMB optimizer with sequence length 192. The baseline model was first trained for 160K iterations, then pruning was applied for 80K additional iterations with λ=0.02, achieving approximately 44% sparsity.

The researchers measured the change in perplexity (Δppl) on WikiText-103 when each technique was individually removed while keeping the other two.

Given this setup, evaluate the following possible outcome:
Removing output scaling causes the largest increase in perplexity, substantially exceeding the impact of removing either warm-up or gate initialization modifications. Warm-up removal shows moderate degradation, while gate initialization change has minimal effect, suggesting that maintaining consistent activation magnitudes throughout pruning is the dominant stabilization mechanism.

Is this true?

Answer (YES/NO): NO